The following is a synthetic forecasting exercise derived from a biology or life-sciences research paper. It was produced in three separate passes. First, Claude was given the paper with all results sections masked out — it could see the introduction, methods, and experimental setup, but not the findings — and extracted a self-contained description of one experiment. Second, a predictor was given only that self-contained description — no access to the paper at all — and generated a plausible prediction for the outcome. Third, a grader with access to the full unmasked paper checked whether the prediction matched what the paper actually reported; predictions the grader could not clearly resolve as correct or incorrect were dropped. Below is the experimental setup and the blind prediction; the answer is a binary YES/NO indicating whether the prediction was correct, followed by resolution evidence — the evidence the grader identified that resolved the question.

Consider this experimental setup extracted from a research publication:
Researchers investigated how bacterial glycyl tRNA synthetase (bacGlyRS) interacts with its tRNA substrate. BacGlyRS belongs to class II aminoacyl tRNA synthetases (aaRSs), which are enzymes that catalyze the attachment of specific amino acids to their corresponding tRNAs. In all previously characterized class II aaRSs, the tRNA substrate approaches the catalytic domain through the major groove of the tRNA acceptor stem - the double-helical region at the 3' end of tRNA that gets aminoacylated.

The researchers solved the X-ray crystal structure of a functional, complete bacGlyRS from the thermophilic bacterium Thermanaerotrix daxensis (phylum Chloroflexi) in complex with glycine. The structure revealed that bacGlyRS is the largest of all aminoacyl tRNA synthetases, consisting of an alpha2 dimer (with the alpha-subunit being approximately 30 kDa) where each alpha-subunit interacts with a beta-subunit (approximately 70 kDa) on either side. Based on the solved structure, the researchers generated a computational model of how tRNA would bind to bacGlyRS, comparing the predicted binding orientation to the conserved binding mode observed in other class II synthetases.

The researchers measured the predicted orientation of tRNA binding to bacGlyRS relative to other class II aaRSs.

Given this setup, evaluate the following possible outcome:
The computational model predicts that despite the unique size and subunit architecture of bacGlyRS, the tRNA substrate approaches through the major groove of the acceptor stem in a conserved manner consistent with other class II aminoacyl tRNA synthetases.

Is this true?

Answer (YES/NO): NO